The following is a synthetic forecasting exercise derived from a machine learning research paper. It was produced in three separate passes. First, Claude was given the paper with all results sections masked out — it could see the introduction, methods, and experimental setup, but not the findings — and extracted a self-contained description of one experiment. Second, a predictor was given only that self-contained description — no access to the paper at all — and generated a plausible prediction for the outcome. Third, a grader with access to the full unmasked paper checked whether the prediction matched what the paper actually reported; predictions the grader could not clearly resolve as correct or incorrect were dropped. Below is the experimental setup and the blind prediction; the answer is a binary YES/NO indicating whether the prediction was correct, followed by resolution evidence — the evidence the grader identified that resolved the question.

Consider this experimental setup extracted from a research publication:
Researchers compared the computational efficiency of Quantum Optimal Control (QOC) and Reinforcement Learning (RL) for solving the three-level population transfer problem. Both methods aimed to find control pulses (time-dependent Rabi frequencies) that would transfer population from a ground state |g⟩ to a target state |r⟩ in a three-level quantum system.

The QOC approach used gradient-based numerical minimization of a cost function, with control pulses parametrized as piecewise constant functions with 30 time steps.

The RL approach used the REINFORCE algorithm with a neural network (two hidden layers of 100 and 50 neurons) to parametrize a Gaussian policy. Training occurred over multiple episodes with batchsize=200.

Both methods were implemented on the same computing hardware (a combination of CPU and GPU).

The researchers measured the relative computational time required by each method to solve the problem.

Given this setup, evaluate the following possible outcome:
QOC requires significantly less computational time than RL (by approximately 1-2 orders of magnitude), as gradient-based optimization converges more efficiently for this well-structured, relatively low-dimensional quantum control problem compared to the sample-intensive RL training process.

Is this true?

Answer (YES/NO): YES